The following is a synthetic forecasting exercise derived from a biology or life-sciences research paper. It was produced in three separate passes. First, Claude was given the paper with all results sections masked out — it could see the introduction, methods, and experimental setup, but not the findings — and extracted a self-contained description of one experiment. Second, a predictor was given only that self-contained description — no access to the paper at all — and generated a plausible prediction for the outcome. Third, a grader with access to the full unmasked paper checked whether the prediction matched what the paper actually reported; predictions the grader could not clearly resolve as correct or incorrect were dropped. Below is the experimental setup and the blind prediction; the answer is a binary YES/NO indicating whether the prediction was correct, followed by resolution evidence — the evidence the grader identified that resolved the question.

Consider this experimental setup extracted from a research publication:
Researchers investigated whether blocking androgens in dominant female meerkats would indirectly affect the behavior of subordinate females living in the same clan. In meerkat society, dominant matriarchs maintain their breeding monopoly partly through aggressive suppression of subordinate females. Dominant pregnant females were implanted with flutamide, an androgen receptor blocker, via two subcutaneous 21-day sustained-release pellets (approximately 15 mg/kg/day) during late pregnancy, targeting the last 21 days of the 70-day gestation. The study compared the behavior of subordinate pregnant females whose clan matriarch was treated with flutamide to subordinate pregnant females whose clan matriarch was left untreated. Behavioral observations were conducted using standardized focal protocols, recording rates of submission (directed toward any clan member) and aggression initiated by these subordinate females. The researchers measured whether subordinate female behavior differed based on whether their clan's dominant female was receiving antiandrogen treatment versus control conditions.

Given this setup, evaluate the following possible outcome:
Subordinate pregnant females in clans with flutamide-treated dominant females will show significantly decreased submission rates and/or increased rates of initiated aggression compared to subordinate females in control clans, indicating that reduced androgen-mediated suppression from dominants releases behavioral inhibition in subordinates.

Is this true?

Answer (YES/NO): YES